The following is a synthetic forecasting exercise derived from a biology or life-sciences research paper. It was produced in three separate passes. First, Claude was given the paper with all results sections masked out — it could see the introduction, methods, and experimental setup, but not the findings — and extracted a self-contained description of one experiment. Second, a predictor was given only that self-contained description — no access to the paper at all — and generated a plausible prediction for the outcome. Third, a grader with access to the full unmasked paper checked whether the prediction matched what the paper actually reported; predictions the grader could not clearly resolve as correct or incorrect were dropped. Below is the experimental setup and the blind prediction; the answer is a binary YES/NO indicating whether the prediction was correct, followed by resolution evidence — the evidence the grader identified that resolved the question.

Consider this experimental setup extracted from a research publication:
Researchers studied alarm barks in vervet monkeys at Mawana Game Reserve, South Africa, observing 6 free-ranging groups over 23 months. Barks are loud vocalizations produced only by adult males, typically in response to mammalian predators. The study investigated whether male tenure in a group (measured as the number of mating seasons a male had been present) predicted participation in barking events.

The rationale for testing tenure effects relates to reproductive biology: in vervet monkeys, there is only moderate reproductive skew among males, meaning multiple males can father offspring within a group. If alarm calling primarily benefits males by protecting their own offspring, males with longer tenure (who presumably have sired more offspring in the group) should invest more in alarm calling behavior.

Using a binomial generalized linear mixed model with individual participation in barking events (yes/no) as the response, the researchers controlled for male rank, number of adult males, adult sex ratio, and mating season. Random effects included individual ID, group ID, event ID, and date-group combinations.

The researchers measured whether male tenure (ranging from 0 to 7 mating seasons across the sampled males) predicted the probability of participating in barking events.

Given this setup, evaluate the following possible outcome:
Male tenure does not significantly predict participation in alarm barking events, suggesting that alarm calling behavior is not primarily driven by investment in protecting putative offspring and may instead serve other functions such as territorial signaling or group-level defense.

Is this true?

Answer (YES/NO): YES